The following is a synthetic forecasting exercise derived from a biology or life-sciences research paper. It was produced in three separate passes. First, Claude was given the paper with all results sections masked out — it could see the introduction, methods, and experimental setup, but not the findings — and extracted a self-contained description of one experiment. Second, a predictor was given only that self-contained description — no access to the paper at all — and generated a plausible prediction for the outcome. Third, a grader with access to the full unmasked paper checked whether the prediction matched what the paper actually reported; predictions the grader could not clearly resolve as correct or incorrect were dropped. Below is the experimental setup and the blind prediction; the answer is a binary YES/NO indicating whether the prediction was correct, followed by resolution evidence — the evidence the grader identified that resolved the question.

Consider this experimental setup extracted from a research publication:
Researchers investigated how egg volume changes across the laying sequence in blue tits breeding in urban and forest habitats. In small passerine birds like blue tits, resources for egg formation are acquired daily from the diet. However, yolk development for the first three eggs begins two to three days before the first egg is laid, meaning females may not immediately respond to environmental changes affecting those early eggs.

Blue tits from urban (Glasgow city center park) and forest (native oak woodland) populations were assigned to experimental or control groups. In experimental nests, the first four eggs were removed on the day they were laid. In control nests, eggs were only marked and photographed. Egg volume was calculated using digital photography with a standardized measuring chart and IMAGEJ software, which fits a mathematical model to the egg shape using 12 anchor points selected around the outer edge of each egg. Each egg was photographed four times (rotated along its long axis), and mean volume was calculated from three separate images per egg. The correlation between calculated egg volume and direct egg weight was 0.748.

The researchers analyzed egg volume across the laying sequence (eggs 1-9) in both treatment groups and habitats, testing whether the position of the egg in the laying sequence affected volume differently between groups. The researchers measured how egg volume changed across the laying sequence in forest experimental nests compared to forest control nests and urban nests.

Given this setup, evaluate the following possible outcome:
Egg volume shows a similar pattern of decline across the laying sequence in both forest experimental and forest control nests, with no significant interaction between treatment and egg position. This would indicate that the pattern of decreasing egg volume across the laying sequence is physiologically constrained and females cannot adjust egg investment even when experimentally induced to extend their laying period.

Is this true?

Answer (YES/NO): NO